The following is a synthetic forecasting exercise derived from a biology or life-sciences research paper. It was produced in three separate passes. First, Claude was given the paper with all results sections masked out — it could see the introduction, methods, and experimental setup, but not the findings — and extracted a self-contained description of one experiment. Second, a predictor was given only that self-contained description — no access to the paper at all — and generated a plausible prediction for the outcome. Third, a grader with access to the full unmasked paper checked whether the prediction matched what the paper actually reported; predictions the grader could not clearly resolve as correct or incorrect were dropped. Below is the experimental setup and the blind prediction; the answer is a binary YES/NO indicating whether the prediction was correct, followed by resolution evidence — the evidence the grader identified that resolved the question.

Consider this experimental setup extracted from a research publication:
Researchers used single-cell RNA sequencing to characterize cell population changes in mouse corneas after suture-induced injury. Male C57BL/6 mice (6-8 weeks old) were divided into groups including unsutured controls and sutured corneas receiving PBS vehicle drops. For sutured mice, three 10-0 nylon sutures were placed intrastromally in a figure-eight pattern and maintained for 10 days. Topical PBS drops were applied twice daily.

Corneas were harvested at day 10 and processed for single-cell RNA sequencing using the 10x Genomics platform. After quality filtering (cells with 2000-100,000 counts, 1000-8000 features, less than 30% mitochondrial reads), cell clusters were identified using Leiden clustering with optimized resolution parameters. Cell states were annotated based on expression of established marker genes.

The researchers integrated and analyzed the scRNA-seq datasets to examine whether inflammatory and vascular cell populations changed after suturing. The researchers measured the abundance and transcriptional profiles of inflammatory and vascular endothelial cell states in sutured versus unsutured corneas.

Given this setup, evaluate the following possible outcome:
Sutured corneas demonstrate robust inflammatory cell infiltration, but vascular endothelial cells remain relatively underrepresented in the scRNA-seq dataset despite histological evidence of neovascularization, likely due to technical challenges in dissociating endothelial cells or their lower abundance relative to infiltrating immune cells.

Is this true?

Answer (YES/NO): NO